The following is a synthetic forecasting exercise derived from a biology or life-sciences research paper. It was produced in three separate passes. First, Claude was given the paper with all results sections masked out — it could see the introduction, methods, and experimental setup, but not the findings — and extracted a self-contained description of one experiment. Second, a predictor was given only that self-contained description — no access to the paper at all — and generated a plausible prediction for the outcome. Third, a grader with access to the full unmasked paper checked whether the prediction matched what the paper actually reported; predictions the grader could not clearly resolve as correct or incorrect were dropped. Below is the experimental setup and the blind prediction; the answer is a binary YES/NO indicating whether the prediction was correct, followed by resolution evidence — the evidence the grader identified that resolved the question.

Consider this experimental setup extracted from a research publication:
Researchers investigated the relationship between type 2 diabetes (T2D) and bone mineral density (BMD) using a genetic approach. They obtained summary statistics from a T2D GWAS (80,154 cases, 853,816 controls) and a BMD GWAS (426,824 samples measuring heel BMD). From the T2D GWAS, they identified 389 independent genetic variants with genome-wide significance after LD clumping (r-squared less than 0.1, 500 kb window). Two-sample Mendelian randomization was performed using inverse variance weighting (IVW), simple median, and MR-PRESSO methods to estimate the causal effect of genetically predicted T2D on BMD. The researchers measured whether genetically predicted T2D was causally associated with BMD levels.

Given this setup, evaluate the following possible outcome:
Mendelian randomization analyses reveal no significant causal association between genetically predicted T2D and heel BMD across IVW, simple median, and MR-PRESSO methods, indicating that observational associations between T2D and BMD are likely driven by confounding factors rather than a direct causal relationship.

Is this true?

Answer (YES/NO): NO